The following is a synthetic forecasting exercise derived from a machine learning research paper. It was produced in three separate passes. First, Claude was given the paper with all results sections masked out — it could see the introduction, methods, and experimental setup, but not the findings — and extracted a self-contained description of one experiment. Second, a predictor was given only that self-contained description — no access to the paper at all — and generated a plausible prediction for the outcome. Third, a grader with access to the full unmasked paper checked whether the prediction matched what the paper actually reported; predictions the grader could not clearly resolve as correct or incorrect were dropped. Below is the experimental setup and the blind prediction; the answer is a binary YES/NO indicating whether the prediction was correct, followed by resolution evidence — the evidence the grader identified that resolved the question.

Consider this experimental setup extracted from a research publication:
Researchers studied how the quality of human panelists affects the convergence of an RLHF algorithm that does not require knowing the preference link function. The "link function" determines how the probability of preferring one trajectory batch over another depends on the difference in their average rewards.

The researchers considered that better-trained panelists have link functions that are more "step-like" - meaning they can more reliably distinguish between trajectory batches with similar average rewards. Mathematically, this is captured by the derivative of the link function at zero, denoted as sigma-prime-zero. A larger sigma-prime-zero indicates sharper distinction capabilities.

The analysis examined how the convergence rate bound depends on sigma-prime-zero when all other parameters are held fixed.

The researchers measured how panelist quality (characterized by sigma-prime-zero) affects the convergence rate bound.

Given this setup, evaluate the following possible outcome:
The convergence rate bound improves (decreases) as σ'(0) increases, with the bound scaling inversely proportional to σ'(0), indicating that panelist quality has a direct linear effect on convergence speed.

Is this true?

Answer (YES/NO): YES